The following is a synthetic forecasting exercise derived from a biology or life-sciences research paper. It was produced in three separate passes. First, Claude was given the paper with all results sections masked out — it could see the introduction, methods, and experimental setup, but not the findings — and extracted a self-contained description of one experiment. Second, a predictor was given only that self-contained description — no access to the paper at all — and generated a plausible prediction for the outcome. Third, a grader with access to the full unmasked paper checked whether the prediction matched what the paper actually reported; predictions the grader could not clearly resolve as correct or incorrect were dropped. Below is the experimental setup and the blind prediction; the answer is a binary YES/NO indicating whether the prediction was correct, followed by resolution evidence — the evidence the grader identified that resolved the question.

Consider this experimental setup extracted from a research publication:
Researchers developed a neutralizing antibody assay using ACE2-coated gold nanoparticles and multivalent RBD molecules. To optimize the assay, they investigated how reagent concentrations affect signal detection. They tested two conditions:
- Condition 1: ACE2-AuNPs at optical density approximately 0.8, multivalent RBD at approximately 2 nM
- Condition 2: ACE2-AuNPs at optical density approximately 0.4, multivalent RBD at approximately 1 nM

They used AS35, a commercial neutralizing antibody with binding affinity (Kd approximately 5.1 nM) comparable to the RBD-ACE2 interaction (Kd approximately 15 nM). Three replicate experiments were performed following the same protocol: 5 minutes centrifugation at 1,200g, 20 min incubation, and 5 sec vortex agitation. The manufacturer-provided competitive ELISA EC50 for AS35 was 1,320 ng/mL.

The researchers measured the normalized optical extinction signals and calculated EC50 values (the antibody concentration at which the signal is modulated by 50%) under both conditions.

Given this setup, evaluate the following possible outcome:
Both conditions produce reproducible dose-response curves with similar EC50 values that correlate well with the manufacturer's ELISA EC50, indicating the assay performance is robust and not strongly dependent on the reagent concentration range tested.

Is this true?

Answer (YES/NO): NO